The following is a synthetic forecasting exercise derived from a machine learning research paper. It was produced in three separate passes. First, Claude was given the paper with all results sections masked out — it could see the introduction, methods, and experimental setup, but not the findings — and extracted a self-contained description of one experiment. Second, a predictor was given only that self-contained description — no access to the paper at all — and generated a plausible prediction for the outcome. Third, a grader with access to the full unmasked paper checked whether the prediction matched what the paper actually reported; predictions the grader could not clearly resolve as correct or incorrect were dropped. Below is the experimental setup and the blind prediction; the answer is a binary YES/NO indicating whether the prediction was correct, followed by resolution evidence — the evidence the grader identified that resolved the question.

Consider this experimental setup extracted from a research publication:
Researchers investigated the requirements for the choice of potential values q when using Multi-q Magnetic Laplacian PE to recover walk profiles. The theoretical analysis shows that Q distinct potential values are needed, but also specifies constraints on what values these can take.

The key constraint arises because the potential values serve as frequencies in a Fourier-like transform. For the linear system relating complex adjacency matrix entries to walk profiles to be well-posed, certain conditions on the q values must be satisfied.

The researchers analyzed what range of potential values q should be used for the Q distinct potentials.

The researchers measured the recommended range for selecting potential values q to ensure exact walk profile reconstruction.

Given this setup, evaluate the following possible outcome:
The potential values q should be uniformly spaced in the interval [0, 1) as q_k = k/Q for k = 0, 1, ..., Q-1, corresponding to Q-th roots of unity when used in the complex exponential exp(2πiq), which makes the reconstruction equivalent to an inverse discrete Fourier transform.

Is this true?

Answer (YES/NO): NO